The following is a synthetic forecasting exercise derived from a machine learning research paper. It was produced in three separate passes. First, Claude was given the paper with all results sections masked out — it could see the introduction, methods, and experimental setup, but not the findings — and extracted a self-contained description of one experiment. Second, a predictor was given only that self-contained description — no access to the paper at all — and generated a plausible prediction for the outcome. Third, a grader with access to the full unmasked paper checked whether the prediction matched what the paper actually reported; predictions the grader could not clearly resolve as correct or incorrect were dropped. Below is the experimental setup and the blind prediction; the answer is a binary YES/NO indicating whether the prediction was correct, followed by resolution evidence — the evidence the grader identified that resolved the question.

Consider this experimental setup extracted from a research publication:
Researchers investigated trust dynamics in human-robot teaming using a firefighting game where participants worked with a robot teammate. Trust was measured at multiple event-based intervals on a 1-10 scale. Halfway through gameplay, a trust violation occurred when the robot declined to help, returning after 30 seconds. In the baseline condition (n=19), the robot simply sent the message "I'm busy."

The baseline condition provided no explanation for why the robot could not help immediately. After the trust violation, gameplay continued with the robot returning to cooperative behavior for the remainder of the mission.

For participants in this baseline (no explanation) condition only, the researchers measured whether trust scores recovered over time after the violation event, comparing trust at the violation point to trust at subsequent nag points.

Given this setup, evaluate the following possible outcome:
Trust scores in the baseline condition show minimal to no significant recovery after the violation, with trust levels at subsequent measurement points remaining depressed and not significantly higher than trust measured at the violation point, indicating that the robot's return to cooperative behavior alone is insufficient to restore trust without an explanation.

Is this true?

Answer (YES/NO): NO